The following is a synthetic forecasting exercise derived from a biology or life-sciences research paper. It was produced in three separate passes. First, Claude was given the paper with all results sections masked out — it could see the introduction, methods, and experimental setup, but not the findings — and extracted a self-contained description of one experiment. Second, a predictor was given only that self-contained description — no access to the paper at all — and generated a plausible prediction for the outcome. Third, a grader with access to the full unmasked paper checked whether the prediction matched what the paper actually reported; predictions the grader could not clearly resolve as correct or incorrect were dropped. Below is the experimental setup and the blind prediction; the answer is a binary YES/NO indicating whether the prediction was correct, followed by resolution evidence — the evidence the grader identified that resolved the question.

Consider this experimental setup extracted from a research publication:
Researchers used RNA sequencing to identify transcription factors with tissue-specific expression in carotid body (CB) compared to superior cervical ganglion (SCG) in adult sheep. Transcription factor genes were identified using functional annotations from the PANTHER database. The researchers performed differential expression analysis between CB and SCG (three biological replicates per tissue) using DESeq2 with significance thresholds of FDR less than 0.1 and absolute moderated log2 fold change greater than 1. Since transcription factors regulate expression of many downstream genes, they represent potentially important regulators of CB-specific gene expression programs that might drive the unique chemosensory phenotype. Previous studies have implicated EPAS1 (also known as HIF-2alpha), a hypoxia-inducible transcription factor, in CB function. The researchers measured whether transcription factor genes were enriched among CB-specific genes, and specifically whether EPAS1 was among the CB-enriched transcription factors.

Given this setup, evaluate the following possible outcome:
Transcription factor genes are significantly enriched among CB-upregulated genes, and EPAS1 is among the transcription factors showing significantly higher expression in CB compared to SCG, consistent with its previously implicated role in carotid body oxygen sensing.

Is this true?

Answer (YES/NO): YES